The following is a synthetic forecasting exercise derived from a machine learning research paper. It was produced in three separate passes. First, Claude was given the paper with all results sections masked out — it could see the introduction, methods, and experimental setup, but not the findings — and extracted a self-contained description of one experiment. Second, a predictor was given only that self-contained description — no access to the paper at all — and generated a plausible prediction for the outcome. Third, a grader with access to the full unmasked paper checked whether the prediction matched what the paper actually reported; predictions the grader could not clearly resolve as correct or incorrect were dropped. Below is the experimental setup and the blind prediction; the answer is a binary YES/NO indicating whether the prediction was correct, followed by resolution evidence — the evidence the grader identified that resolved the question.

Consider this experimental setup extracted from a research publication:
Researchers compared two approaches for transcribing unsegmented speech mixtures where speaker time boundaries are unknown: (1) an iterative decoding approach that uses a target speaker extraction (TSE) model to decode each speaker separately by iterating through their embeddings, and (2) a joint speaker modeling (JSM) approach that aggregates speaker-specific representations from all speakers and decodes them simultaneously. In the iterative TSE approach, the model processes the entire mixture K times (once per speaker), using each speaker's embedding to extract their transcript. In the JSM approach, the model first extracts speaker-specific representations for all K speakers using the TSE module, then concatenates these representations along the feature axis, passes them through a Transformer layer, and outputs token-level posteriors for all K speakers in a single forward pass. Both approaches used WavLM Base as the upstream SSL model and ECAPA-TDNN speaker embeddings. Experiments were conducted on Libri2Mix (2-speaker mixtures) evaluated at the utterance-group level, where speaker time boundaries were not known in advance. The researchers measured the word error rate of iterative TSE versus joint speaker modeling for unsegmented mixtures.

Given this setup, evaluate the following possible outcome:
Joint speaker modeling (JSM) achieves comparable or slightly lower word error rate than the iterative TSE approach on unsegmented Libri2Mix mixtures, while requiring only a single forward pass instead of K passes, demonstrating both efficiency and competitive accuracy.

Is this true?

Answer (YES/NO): NO